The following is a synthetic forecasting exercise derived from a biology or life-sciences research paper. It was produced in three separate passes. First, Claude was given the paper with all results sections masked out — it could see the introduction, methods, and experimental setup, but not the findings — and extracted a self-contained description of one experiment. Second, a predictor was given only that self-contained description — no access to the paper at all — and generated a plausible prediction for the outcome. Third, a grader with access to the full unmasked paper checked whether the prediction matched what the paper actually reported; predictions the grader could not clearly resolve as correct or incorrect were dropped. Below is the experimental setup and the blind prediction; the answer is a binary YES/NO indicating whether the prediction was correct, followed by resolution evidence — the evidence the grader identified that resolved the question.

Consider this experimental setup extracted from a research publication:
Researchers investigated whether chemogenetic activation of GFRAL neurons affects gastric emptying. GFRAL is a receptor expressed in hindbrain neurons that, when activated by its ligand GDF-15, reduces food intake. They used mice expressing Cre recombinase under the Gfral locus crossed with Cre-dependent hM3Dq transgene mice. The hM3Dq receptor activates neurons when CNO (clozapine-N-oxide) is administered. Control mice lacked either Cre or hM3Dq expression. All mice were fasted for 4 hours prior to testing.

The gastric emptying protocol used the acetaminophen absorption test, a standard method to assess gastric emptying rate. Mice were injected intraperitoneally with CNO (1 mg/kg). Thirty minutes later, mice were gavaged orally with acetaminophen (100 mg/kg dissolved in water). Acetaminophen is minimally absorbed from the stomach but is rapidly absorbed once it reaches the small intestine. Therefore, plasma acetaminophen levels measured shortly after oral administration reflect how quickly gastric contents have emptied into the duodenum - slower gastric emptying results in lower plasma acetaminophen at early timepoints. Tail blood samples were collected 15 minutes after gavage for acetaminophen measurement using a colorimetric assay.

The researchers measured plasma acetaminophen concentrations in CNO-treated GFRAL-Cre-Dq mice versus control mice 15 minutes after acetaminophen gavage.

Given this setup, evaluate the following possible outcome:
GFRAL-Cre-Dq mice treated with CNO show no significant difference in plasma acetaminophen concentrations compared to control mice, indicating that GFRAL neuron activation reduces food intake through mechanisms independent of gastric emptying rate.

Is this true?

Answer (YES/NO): NO